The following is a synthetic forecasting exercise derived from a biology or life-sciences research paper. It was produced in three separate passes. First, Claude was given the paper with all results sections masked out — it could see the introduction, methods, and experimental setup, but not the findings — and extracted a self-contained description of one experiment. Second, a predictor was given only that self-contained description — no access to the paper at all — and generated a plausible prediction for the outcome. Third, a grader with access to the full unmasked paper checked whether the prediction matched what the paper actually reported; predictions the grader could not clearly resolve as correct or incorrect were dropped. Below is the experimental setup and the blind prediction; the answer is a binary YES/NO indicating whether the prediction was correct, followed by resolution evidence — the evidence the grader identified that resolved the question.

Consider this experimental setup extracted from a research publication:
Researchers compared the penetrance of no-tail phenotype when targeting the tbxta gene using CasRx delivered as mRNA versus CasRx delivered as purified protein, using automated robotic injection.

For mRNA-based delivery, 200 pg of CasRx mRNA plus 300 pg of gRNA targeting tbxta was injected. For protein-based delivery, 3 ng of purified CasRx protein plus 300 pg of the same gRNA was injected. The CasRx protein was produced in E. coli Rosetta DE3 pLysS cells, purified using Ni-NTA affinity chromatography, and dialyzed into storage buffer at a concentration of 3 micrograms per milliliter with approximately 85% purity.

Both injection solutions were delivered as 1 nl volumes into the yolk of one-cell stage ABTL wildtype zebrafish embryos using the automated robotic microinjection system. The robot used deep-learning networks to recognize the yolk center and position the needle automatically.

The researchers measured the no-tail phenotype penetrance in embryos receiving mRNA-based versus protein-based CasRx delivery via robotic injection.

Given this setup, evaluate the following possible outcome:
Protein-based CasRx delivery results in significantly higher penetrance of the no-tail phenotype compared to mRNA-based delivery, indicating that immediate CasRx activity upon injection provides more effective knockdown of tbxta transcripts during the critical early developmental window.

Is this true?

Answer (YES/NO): NO